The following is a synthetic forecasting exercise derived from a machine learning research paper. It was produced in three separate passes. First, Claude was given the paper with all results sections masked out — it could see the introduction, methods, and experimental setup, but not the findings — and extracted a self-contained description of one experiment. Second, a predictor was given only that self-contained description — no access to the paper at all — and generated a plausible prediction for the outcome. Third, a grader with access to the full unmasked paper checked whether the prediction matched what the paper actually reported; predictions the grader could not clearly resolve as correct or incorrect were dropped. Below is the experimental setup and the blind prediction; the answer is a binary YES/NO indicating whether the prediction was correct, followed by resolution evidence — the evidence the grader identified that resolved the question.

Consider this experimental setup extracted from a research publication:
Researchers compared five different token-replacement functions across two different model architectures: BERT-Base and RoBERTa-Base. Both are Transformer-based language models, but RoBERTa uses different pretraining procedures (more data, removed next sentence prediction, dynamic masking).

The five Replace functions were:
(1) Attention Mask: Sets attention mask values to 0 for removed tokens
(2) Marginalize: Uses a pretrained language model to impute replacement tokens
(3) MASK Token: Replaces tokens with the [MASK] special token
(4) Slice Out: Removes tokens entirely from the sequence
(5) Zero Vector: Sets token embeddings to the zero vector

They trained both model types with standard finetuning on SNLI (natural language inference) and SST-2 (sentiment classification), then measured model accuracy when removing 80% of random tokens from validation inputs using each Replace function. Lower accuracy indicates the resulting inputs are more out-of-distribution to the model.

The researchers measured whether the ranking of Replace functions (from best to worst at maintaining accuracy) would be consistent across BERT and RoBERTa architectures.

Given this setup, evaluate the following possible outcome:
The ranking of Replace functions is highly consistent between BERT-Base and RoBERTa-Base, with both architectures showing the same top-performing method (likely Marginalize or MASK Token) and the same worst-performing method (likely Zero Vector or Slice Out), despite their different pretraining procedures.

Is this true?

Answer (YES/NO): NO